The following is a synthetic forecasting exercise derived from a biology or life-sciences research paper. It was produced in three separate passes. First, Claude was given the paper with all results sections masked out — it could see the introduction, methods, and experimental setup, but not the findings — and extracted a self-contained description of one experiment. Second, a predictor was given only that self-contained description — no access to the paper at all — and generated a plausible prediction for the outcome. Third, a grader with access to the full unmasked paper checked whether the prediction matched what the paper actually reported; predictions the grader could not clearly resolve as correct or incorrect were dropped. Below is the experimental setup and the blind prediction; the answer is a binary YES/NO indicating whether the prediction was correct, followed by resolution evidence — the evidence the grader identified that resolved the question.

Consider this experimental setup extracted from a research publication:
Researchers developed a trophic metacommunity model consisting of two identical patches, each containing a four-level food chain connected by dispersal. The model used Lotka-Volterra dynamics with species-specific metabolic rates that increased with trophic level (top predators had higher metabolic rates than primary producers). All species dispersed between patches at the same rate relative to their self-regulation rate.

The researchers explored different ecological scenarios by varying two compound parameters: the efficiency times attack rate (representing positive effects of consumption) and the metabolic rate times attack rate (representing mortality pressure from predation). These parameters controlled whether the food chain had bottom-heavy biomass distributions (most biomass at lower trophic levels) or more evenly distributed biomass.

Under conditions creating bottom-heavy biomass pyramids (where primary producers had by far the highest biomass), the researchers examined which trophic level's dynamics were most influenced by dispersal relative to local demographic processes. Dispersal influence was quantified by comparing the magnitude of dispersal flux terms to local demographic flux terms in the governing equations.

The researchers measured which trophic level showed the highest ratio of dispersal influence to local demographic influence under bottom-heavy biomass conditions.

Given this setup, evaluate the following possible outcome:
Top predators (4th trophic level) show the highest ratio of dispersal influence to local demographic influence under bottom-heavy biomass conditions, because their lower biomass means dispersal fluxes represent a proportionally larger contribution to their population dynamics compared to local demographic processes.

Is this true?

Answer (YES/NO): YES